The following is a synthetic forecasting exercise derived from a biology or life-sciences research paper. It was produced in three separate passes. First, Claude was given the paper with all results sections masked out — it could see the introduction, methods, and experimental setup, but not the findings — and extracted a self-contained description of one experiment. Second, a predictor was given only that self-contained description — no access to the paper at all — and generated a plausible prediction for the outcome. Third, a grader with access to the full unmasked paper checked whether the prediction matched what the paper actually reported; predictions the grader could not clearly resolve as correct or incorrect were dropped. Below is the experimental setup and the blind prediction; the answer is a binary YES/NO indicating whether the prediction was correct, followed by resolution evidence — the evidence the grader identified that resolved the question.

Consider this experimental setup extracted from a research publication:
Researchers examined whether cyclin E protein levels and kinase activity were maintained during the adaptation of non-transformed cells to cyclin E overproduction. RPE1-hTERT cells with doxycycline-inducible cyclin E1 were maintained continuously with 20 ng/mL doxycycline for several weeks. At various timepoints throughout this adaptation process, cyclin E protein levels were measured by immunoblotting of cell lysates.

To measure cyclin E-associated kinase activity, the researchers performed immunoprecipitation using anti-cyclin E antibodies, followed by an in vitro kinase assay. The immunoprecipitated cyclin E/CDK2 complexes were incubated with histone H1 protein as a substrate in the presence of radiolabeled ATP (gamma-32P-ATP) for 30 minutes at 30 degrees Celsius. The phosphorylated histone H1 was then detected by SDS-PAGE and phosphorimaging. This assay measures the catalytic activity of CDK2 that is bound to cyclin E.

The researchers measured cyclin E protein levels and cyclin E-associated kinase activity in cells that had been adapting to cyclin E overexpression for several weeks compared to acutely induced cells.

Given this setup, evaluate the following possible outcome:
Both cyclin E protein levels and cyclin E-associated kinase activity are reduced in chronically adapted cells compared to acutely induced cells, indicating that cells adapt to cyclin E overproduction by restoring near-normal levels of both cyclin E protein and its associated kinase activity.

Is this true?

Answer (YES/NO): NO